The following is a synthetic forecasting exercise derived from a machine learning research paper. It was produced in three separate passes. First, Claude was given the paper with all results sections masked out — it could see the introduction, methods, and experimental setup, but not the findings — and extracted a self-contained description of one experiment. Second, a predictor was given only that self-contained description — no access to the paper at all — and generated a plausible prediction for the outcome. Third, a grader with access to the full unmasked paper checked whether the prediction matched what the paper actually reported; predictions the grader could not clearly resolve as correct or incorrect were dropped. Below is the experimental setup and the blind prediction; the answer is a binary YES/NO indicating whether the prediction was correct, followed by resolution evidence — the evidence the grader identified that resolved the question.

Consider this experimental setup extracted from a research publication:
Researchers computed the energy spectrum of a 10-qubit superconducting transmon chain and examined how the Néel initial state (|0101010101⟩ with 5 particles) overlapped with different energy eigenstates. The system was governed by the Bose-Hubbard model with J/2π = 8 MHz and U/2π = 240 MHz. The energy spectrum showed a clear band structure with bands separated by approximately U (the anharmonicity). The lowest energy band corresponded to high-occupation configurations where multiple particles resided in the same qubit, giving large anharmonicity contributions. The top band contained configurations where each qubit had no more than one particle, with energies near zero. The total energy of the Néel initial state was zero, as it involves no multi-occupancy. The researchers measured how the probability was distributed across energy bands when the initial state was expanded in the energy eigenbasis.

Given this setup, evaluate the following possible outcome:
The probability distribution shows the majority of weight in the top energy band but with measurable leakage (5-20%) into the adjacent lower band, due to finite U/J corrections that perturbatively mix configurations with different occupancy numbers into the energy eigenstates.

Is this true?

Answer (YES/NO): NO